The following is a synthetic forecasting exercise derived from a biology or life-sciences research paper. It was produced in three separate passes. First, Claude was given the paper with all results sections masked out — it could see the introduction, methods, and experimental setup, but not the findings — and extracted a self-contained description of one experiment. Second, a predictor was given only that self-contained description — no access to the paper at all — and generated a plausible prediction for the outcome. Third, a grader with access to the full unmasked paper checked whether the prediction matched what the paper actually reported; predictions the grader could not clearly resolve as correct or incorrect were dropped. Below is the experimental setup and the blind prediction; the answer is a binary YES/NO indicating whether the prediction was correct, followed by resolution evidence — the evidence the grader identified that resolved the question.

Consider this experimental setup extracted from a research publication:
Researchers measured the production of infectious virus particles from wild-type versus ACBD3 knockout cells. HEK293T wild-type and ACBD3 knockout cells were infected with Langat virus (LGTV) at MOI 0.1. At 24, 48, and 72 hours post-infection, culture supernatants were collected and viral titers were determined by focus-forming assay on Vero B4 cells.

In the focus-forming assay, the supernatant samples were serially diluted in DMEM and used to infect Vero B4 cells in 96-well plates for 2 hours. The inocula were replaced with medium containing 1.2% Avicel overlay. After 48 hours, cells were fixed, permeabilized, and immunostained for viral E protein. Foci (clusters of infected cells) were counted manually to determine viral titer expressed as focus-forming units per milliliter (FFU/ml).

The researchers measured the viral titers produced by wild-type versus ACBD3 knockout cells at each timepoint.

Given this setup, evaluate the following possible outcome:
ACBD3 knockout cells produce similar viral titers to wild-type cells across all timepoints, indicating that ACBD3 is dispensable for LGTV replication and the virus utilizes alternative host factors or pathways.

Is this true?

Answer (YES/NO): NO